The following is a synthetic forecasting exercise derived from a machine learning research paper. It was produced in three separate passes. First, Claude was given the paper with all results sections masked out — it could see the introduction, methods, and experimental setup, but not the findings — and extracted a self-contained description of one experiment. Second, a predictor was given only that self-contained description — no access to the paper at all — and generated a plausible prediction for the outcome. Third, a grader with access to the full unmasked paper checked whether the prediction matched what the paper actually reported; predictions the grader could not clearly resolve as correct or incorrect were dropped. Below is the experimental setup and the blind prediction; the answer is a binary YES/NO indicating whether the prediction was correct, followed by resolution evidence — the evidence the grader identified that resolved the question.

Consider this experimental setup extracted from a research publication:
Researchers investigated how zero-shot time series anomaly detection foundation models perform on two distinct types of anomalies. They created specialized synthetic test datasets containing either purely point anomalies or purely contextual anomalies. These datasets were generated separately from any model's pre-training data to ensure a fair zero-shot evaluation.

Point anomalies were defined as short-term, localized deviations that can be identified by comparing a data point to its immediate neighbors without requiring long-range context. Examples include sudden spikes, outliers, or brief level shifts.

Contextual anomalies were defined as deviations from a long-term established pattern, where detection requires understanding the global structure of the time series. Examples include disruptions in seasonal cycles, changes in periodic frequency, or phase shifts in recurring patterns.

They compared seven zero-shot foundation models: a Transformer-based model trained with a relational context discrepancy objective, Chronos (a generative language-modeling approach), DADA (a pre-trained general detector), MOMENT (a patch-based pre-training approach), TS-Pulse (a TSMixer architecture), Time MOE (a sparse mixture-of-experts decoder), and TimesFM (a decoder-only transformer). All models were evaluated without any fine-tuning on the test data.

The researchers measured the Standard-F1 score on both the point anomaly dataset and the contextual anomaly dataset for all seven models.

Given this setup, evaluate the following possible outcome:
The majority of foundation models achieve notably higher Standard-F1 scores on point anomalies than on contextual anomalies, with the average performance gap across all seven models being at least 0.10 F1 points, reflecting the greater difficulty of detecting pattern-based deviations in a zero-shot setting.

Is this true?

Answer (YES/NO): NO